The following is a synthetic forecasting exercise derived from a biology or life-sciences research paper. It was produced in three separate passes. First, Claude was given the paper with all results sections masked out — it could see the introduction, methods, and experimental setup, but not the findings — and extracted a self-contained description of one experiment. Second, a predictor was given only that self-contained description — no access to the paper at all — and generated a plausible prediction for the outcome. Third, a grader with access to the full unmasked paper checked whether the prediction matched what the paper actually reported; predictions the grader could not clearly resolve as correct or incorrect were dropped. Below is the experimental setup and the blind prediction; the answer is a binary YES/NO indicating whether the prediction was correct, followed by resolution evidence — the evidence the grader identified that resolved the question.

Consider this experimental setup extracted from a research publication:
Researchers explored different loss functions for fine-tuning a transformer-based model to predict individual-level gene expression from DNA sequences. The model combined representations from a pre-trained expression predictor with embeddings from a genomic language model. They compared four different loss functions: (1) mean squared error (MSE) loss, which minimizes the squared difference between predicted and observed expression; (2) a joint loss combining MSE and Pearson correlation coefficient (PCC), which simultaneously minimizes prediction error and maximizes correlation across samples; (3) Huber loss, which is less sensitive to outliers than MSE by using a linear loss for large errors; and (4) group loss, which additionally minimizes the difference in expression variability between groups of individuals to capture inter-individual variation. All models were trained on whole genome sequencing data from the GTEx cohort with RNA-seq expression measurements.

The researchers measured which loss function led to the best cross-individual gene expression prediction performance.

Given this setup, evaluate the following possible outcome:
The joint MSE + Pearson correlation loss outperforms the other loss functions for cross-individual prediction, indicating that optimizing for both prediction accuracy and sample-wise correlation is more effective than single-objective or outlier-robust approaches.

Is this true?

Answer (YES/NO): NO